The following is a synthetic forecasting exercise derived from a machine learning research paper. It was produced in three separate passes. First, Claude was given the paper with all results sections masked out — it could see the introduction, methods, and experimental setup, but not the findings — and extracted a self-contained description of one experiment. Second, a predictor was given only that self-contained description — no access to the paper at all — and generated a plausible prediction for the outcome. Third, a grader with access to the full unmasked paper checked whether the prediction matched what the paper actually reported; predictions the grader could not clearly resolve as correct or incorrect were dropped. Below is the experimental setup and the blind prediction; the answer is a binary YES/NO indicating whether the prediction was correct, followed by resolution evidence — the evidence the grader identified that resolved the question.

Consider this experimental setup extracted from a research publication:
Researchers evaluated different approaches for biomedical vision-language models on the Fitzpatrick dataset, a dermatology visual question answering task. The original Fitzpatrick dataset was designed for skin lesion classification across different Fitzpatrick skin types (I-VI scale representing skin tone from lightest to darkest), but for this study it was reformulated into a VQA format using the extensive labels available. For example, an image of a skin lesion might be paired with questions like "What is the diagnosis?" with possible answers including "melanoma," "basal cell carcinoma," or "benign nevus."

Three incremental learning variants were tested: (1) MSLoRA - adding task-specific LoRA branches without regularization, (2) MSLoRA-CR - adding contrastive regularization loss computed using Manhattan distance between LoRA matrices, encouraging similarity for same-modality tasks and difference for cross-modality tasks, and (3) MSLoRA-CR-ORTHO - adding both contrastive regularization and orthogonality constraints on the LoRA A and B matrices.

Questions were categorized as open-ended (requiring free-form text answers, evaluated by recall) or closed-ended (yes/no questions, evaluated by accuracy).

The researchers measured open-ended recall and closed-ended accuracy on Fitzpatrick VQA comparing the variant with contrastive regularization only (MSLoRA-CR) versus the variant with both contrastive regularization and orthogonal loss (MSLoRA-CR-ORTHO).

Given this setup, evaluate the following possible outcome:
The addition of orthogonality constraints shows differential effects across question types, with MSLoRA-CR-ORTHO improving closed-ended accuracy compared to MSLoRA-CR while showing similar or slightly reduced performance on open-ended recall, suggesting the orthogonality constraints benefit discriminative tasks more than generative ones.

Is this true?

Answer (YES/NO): NO